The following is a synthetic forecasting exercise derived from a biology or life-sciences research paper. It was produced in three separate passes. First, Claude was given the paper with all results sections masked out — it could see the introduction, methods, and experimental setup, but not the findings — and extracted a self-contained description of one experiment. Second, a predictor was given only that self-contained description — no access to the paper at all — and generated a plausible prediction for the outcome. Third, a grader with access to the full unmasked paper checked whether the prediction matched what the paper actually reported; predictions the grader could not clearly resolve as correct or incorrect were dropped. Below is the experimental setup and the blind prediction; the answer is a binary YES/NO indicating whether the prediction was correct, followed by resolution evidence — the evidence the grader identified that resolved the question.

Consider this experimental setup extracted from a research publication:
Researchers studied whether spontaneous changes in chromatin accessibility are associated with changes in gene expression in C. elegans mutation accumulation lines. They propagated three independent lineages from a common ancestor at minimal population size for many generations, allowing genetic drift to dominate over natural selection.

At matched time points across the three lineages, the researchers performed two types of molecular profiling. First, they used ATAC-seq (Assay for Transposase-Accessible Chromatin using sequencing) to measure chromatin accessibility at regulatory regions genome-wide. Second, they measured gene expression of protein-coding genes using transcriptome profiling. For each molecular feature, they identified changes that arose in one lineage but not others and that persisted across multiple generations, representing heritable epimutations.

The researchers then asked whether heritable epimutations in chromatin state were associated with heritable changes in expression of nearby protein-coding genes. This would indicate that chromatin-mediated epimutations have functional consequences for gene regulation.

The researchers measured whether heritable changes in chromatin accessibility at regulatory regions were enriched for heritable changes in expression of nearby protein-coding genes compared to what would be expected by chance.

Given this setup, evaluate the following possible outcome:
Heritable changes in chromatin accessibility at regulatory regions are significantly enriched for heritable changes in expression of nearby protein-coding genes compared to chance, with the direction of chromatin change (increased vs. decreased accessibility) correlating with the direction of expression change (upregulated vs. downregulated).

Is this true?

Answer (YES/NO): NO